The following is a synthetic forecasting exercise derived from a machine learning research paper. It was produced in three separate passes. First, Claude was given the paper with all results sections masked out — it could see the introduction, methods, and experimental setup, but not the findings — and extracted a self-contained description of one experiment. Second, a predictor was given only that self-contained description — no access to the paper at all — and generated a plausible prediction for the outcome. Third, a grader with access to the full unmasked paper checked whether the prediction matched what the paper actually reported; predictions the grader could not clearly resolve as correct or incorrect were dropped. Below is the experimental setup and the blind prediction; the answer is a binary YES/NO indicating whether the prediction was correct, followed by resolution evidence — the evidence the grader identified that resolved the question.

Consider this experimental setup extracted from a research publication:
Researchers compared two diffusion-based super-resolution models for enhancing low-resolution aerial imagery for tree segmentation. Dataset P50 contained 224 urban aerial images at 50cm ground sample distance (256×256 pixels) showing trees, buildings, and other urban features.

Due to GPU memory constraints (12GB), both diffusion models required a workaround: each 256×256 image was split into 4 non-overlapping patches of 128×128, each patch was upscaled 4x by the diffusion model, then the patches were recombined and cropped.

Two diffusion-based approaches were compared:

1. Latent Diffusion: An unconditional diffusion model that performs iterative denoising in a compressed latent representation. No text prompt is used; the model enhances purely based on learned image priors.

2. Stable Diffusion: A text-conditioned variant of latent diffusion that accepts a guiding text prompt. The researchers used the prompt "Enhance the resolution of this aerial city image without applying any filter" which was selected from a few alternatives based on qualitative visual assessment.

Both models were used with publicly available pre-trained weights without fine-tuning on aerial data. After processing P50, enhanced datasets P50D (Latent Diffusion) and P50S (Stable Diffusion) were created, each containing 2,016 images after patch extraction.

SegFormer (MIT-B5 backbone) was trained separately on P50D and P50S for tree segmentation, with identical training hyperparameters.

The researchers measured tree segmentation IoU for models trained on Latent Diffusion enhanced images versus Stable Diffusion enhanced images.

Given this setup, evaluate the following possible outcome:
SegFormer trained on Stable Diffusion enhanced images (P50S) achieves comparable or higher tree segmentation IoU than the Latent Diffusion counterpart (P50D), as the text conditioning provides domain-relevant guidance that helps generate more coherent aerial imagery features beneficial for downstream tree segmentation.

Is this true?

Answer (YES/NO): NO